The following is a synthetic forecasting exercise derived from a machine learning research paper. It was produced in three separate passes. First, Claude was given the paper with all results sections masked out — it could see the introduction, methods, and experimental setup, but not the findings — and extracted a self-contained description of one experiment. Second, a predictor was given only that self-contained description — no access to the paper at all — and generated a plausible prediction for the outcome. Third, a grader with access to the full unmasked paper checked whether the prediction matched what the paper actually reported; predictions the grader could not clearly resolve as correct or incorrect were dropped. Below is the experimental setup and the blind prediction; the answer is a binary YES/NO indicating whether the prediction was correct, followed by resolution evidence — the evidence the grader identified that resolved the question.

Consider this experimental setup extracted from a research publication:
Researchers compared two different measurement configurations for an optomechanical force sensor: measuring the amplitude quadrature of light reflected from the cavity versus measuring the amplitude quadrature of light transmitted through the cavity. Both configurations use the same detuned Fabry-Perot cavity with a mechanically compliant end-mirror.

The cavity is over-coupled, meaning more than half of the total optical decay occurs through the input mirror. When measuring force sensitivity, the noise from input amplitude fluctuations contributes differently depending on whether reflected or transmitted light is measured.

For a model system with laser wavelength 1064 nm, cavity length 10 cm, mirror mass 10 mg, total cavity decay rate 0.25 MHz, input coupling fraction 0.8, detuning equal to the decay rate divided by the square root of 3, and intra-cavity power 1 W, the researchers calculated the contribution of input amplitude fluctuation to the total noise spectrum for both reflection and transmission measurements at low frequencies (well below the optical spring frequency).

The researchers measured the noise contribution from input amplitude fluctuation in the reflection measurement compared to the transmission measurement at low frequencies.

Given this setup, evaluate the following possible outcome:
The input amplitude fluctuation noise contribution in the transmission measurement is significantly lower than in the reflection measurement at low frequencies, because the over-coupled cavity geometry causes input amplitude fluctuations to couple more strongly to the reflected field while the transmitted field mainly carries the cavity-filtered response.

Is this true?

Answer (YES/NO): YES